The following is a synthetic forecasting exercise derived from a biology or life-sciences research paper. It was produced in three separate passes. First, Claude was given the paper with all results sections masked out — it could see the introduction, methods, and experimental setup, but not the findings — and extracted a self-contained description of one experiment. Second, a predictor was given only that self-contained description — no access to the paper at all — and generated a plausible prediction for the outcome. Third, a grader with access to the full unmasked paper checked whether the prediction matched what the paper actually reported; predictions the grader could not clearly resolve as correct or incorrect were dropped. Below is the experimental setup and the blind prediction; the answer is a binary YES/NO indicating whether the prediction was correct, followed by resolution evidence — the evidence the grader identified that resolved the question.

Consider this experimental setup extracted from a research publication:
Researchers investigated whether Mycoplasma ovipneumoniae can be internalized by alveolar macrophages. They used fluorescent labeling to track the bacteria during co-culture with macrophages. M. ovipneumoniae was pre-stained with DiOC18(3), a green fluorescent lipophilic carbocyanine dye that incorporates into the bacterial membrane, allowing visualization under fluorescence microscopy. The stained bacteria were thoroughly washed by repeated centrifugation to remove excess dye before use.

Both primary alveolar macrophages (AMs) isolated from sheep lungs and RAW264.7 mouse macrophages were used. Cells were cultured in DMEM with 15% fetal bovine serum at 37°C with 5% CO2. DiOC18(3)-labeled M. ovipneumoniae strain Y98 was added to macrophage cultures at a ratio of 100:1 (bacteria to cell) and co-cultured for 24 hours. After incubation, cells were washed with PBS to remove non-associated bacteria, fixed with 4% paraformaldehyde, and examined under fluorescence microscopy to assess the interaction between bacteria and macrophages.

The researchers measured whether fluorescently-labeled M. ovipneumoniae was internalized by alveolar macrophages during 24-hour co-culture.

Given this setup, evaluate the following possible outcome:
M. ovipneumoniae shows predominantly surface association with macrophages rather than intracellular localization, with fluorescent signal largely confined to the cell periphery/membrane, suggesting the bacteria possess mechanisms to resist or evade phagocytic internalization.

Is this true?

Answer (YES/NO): NO